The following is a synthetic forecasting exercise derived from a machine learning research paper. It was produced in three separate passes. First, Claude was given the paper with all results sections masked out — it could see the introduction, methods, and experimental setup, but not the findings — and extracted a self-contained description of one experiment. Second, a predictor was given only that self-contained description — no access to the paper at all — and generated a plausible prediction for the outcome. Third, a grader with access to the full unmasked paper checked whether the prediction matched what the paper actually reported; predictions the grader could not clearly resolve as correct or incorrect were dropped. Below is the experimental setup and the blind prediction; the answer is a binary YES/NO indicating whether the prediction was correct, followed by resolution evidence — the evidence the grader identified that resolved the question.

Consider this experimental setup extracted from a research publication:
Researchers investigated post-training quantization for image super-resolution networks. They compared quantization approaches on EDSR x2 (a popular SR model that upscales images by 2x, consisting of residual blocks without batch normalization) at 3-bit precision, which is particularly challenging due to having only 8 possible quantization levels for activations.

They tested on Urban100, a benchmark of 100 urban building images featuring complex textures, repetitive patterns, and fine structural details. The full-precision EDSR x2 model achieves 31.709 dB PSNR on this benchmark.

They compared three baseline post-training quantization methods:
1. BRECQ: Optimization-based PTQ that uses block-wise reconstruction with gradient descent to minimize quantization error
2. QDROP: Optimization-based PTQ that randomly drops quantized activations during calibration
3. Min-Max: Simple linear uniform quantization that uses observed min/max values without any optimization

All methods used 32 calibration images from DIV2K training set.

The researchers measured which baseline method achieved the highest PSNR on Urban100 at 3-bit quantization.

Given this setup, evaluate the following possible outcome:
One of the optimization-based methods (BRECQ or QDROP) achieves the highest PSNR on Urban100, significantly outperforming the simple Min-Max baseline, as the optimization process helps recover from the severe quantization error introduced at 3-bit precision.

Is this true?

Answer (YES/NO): NO